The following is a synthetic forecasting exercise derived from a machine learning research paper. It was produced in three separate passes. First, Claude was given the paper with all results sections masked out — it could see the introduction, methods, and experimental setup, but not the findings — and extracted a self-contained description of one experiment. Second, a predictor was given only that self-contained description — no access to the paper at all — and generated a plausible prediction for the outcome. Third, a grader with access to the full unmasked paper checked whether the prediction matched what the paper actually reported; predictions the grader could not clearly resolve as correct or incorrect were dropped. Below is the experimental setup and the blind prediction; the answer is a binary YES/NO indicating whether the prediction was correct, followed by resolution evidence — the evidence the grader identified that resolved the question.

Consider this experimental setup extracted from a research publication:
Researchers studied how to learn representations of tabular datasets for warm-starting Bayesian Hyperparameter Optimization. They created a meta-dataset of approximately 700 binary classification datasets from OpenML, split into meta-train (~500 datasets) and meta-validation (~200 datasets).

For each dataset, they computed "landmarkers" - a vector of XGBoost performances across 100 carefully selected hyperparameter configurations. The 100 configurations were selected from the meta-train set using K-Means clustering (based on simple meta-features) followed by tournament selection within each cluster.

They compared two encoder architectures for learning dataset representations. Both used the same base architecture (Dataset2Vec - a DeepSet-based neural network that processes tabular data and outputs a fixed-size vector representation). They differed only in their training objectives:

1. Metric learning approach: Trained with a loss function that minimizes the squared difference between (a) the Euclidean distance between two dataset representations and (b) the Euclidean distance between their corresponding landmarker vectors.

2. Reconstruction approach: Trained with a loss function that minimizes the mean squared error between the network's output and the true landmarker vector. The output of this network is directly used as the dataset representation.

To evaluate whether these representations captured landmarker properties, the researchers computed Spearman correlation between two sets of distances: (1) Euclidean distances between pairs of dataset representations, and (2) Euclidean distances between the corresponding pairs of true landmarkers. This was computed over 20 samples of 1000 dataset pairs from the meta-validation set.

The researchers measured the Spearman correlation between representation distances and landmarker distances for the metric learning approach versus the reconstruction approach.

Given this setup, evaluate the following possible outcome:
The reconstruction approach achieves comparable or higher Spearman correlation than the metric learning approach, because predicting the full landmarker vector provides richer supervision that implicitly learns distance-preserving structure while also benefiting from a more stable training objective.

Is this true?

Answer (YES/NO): NO